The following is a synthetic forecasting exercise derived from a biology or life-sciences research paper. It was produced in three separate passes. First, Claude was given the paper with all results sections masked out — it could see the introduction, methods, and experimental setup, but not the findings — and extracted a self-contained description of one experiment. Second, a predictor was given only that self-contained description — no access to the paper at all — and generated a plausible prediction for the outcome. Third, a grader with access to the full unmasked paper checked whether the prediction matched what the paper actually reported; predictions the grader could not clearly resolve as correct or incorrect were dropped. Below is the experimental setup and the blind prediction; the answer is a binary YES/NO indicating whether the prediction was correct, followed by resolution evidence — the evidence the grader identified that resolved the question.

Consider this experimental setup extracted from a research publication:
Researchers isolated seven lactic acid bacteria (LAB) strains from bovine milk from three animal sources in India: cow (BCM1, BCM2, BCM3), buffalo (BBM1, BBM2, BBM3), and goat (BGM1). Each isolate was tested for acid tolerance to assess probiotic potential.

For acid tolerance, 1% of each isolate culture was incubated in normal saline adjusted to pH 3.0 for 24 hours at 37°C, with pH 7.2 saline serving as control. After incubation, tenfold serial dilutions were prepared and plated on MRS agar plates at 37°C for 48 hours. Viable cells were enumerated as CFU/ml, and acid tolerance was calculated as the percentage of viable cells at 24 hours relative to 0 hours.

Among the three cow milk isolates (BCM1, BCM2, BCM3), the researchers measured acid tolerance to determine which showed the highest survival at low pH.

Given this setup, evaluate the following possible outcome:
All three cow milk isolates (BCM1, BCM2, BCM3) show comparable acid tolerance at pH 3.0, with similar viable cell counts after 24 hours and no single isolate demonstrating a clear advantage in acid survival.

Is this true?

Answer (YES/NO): NO